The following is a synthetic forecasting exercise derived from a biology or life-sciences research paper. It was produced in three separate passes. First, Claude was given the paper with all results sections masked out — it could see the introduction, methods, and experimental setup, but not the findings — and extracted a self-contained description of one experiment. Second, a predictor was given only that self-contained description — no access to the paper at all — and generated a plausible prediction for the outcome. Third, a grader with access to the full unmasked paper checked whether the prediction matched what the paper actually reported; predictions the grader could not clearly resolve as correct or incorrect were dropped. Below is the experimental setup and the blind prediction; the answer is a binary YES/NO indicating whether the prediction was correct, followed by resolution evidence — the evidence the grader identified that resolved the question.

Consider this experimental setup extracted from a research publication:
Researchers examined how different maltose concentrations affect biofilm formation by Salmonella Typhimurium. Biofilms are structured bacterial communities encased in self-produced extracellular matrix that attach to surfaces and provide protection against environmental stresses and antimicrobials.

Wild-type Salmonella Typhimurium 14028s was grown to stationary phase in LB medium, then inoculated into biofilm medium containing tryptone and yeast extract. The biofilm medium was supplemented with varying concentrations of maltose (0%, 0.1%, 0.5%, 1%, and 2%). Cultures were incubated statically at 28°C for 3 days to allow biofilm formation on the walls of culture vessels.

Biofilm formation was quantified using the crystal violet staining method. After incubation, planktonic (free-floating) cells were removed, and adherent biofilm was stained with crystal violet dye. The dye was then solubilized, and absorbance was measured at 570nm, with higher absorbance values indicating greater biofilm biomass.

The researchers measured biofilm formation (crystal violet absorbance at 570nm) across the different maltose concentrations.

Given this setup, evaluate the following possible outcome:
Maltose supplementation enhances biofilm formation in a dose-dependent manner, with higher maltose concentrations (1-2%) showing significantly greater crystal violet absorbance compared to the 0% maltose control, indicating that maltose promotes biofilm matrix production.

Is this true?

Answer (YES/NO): NO